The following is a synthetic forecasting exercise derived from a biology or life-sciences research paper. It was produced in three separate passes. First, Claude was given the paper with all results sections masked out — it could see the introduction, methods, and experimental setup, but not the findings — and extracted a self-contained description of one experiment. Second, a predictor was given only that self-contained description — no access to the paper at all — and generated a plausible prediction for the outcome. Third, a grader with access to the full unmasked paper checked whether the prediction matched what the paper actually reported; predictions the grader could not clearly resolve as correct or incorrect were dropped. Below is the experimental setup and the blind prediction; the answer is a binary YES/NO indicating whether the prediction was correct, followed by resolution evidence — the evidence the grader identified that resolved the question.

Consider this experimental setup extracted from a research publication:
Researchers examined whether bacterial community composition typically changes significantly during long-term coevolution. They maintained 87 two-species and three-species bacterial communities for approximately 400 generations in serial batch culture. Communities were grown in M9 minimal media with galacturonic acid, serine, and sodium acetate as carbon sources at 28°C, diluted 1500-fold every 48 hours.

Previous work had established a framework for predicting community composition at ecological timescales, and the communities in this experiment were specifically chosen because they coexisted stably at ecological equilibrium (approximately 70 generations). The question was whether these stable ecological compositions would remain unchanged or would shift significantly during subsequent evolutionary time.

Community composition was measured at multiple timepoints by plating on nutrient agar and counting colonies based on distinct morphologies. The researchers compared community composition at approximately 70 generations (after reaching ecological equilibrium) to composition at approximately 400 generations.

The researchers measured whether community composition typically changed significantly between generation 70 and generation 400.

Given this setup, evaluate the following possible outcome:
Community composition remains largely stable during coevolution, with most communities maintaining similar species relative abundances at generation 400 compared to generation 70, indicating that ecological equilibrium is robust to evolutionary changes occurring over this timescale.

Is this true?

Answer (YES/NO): NO